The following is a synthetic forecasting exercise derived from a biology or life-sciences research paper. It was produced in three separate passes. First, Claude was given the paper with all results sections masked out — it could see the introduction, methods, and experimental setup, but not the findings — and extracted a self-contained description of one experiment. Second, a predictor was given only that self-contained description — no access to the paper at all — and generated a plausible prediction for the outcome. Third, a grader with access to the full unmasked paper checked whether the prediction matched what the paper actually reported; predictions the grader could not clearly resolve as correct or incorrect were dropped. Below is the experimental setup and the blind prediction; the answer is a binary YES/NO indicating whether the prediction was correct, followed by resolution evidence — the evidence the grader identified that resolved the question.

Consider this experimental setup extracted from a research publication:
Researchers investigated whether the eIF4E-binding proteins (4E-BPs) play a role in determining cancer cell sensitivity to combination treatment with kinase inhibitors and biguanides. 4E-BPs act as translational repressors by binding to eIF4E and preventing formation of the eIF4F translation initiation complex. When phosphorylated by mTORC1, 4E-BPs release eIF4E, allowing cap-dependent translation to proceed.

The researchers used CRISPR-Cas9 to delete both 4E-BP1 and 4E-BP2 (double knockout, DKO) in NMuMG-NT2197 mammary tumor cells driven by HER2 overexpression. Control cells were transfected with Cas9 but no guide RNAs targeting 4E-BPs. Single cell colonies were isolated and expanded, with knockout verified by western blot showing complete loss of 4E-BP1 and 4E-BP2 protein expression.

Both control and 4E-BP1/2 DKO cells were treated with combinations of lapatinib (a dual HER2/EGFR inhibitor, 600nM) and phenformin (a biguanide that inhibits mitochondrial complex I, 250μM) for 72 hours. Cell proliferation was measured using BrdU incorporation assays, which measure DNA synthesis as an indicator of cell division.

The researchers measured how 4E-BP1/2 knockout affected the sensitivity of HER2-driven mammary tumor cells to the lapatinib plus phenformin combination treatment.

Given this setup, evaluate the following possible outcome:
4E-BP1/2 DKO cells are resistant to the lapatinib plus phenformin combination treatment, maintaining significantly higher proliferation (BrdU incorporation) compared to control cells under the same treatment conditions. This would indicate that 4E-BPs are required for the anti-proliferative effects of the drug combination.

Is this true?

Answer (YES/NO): YES